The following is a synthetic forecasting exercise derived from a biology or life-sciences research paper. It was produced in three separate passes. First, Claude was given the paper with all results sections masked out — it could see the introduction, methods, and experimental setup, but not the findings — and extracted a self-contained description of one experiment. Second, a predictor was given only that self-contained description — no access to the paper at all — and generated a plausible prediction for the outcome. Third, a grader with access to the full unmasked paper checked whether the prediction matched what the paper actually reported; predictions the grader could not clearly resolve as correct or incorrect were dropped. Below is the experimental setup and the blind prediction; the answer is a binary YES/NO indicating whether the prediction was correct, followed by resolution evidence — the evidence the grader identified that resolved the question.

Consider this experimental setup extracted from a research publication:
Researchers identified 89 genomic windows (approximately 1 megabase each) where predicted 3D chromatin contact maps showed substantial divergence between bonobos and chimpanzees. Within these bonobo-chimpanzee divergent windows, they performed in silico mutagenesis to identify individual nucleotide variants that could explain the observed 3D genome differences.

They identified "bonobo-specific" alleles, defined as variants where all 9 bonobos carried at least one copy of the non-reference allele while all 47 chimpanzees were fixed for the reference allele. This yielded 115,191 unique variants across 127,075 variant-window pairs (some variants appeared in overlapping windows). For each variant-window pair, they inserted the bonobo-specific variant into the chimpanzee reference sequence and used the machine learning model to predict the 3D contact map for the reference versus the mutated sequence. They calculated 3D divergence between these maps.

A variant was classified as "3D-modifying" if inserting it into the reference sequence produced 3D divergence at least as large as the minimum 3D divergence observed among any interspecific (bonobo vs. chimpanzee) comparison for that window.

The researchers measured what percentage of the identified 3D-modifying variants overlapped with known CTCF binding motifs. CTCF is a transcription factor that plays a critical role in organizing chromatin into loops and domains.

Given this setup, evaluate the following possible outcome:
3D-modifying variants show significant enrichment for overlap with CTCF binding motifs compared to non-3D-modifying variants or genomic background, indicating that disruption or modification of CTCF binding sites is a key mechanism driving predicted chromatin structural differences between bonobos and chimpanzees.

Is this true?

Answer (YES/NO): YES